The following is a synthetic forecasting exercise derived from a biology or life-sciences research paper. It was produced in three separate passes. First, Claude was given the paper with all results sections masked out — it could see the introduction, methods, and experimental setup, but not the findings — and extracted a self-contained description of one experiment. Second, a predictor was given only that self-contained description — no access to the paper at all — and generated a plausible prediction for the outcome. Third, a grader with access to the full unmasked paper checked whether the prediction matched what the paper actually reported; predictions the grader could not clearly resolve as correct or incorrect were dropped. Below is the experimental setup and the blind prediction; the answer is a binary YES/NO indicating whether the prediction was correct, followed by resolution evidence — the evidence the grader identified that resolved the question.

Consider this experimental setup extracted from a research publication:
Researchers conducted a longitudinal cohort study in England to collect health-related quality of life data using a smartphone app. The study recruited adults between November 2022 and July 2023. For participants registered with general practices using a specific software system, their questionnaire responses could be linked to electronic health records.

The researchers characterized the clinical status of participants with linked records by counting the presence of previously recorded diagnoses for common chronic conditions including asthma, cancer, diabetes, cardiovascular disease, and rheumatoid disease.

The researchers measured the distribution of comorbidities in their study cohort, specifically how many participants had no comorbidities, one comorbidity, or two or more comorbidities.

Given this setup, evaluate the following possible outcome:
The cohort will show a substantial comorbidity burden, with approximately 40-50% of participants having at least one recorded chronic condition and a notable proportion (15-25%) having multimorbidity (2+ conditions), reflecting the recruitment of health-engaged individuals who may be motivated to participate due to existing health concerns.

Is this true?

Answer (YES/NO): NO